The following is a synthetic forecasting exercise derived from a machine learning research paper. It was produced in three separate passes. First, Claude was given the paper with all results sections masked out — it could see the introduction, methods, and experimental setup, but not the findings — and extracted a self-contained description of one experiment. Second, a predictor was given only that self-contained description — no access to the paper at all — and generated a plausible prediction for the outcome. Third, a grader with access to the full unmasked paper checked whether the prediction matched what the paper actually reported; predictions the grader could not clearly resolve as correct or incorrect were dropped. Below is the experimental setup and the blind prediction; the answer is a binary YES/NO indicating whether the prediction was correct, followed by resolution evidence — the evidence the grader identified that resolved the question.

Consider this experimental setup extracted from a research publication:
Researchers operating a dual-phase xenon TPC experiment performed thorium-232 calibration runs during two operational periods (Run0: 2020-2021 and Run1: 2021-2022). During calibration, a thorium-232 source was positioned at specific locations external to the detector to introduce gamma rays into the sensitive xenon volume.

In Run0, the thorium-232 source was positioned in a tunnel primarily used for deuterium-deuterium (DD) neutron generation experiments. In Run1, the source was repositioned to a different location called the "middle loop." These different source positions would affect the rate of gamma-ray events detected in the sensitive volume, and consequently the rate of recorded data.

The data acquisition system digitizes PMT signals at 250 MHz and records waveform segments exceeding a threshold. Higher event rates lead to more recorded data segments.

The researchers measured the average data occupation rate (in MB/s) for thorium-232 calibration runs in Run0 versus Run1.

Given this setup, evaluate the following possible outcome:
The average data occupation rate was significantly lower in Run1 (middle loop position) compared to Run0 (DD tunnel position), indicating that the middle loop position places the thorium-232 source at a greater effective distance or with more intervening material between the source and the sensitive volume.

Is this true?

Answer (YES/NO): NO